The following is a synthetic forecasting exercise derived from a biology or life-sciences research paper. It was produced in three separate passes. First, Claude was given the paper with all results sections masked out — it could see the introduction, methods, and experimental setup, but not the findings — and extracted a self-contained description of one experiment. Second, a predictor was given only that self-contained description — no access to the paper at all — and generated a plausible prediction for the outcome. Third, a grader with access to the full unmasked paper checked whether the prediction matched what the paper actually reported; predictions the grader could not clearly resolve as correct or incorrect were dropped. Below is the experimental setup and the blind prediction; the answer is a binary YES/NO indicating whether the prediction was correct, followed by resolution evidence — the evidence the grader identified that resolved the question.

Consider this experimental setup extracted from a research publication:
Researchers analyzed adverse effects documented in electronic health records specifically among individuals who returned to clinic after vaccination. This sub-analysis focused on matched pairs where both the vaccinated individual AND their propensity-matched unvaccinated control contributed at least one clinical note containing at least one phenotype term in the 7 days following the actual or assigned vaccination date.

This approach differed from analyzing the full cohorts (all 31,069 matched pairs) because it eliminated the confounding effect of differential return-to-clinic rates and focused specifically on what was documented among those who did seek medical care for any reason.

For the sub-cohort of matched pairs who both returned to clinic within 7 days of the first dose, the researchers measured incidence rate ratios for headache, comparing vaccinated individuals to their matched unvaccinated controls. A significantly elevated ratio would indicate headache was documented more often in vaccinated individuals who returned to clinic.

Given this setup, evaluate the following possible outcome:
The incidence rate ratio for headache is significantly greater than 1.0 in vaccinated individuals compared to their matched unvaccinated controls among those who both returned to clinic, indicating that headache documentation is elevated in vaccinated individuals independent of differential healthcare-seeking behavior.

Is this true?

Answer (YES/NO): NO